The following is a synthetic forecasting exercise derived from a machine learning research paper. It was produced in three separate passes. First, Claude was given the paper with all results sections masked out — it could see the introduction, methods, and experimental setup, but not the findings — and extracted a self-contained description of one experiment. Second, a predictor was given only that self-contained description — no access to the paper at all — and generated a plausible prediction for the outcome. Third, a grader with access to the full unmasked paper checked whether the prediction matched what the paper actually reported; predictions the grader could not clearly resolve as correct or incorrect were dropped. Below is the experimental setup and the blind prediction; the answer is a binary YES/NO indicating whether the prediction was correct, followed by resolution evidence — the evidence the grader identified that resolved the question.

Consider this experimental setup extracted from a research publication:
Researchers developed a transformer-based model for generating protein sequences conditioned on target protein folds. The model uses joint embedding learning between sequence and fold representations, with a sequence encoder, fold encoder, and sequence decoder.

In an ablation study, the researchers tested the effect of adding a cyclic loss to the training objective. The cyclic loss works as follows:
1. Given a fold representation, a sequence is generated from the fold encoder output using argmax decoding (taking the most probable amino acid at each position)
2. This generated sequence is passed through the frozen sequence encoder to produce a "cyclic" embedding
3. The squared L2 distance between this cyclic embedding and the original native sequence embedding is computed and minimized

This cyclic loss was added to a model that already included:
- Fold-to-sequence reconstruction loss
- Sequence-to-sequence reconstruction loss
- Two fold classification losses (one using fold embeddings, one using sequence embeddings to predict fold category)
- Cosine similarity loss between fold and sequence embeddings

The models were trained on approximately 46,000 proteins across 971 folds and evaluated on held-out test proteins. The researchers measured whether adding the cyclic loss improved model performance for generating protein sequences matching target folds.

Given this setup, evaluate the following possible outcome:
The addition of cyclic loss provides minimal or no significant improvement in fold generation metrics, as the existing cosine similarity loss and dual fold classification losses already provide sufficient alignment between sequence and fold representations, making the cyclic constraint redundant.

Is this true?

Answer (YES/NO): NO